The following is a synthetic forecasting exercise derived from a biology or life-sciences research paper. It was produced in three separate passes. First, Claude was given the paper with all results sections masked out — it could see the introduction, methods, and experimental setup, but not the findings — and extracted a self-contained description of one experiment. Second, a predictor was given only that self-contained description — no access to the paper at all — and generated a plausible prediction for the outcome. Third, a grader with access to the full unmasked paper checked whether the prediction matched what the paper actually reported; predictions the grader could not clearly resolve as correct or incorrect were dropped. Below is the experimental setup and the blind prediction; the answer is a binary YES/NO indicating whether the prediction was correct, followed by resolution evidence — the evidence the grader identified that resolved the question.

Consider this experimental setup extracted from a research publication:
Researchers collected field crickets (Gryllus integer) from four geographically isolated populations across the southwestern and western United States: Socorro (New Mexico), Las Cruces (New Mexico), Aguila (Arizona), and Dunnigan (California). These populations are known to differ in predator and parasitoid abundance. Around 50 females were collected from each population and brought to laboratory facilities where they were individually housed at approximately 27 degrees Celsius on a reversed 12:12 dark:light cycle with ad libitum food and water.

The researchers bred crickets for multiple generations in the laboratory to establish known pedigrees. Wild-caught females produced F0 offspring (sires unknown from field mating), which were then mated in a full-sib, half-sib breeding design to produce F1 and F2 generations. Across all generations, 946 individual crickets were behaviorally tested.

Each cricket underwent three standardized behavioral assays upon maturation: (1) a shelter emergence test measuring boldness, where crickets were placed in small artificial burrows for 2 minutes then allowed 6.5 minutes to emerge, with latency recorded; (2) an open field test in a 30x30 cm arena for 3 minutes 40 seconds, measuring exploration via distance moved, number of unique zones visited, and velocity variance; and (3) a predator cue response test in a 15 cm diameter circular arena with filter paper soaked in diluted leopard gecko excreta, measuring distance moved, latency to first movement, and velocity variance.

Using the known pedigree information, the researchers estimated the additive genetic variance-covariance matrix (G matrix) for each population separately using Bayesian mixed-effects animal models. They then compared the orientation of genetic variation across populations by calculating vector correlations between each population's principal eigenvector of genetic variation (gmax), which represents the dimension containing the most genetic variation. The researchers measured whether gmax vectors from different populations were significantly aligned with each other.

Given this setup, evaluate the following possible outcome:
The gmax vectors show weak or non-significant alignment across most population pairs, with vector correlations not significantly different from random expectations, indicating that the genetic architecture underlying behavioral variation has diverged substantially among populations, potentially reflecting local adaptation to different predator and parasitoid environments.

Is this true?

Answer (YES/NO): NO